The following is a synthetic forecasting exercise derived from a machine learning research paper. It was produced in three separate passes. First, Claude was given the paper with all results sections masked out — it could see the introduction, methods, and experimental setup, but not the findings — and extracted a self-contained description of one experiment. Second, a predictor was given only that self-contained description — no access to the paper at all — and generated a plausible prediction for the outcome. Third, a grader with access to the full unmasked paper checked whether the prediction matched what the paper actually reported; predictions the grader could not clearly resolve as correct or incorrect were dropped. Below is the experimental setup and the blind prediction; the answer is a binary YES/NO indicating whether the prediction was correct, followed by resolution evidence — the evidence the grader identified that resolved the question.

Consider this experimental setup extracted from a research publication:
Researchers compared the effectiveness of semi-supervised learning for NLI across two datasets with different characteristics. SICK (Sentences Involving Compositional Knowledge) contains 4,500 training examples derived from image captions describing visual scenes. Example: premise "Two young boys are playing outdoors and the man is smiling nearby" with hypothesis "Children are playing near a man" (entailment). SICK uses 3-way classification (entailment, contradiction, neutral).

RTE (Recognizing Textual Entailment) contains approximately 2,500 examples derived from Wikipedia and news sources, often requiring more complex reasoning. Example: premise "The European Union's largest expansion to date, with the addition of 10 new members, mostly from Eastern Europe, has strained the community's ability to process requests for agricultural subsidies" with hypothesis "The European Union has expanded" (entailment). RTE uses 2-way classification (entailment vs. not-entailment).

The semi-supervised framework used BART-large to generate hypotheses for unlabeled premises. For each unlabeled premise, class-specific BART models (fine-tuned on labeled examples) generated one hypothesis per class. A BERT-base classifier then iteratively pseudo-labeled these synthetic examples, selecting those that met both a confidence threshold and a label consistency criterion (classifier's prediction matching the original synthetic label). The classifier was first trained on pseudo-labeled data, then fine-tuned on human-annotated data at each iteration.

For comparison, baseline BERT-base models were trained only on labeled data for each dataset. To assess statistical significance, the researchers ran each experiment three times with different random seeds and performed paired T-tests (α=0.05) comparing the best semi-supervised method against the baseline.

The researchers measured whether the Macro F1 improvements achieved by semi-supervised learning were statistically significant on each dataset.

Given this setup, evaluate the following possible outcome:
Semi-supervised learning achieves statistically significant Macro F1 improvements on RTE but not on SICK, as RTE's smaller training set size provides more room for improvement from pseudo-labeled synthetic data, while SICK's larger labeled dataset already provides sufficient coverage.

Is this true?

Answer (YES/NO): YES